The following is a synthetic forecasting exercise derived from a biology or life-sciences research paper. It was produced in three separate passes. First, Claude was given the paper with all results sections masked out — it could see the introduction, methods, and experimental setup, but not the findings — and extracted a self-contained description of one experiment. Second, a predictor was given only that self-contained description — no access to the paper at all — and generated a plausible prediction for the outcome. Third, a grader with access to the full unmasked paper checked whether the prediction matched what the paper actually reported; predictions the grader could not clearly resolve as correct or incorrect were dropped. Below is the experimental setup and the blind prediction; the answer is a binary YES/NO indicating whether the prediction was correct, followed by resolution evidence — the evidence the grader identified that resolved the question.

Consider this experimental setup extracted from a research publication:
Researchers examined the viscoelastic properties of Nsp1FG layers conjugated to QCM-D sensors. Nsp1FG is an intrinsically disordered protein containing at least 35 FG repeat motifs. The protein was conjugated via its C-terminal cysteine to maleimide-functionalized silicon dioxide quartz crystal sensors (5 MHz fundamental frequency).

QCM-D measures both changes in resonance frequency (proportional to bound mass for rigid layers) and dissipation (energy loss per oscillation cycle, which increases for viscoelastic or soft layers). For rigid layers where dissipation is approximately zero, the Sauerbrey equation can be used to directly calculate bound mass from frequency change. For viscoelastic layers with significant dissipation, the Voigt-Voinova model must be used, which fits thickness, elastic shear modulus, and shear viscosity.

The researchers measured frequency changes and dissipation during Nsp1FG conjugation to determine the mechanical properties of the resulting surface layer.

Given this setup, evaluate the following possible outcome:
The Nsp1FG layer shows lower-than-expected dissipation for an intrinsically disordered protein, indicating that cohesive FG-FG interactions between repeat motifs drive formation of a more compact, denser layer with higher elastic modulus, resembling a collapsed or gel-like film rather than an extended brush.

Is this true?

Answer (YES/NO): NO